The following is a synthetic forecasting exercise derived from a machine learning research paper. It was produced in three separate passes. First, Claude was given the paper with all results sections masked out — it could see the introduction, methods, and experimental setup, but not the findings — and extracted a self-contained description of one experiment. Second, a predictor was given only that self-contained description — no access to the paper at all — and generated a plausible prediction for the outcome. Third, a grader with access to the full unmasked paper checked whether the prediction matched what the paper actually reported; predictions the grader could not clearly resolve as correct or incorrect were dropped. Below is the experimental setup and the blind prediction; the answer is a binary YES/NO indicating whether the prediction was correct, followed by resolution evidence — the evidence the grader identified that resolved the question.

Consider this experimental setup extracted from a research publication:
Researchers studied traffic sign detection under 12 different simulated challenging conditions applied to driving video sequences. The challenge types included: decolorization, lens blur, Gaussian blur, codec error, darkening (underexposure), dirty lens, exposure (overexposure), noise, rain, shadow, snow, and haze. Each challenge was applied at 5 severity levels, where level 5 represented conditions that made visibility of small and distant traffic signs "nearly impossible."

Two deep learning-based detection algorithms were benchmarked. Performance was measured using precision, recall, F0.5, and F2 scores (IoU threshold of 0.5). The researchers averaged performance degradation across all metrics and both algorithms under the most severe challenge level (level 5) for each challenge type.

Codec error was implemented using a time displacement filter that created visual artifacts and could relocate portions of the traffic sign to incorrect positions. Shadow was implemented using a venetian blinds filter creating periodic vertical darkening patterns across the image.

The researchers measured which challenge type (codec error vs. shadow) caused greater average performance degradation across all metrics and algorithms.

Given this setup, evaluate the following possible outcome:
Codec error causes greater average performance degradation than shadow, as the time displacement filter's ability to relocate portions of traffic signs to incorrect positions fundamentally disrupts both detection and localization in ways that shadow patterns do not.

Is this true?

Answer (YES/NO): YES